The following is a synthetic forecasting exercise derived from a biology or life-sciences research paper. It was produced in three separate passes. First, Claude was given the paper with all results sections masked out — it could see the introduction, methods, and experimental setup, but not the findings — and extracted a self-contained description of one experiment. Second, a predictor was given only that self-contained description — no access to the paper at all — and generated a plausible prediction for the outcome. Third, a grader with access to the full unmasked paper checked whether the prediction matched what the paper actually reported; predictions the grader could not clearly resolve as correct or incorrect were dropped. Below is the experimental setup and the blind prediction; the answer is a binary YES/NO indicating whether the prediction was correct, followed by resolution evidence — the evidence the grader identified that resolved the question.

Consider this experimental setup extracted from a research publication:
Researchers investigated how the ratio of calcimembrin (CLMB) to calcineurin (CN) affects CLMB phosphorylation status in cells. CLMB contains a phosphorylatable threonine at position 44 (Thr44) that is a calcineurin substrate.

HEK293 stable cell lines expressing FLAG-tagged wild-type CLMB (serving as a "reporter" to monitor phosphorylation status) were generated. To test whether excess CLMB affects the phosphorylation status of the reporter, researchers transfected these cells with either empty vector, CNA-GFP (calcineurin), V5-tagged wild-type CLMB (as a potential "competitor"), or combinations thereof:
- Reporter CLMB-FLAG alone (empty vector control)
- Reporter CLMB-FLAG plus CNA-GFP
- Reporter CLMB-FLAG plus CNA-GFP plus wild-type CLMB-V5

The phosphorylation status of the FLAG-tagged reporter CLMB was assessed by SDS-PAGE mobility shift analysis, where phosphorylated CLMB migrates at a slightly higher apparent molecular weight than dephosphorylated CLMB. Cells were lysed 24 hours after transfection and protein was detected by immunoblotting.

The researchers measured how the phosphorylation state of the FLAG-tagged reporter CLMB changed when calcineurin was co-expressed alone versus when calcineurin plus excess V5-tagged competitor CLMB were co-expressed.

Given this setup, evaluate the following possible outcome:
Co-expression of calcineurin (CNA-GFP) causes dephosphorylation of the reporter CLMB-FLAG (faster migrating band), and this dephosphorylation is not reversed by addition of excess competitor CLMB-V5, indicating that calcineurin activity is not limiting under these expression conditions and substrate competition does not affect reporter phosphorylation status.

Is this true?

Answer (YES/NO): NO